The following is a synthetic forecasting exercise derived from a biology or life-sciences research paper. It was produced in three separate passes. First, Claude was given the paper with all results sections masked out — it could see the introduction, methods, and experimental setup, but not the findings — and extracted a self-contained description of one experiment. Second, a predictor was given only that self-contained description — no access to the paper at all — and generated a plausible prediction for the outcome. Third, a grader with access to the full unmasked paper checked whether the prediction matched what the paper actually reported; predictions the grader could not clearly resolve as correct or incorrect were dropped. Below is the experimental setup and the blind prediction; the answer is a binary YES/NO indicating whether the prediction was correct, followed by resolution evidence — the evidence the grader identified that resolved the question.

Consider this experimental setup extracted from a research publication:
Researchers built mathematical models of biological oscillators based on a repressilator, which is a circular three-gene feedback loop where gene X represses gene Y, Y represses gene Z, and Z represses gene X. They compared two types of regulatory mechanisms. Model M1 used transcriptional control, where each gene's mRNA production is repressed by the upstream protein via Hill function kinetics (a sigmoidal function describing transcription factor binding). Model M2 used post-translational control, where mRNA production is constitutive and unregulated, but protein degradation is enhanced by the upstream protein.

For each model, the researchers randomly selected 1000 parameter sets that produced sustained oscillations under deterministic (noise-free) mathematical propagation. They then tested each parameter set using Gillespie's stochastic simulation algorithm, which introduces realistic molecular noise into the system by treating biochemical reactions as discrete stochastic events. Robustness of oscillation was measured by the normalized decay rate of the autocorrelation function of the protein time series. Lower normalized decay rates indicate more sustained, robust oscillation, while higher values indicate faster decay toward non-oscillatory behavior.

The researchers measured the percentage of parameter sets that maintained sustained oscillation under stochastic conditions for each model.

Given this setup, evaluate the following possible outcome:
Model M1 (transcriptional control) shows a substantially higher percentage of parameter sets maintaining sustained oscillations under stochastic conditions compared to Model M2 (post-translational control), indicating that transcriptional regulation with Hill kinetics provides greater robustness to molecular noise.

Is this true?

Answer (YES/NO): YES